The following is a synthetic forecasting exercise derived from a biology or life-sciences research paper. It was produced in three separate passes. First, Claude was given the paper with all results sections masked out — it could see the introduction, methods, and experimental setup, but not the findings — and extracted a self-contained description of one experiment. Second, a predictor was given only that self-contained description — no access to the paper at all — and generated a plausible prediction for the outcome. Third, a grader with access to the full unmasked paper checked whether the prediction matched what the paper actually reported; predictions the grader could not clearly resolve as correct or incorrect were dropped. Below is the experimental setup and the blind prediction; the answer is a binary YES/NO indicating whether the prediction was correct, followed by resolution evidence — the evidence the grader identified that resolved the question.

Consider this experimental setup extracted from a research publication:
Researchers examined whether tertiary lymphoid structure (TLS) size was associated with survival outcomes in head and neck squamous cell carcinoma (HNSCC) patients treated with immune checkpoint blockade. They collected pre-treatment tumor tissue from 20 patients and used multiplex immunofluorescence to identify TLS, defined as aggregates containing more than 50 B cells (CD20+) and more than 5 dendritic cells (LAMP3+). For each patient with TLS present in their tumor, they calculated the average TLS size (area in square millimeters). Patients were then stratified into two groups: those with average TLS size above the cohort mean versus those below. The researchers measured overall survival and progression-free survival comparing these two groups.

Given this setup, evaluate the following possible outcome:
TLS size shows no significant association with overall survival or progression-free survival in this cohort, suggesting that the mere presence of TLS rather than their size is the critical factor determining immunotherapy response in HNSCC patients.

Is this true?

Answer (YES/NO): NO